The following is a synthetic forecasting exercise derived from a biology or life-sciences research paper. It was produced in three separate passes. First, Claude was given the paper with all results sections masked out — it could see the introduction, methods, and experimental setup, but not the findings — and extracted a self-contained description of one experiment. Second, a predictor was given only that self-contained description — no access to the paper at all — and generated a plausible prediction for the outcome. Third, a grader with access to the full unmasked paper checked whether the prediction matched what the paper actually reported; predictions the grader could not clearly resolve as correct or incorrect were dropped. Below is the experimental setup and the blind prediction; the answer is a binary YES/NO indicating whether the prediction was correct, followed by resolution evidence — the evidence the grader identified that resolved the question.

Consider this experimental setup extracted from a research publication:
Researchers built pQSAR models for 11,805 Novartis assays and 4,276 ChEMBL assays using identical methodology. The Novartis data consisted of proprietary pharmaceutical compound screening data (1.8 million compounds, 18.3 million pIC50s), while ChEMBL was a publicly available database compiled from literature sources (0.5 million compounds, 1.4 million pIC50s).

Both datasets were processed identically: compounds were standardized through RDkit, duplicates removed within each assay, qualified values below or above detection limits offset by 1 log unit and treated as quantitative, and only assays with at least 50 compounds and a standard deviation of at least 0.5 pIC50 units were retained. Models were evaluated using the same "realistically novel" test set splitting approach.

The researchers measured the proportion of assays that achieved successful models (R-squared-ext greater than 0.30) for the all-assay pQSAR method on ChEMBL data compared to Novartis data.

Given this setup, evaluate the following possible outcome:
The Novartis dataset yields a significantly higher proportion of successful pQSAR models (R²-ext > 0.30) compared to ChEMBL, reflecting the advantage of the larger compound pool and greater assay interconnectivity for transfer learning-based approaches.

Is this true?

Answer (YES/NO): YES